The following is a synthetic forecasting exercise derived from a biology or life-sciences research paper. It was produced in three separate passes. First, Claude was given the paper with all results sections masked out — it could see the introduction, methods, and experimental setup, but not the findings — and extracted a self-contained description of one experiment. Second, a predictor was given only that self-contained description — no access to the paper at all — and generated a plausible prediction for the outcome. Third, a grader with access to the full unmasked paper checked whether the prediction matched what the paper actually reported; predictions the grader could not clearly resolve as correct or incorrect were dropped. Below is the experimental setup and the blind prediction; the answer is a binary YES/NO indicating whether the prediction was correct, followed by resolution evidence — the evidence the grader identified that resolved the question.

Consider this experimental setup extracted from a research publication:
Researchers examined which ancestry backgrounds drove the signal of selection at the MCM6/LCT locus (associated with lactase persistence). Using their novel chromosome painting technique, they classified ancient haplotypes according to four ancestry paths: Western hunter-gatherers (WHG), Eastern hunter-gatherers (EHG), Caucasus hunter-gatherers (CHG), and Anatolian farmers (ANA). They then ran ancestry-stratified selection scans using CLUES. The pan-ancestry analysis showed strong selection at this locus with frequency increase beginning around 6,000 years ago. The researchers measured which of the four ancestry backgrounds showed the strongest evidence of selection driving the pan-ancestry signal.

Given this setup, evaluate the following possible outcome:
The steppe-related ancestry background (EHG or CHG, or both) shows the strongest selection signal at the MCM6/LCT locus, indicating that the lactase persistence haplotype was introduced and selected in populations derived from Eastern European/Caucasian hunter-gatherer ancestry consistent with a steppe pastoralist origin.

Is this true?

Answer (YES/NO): YES